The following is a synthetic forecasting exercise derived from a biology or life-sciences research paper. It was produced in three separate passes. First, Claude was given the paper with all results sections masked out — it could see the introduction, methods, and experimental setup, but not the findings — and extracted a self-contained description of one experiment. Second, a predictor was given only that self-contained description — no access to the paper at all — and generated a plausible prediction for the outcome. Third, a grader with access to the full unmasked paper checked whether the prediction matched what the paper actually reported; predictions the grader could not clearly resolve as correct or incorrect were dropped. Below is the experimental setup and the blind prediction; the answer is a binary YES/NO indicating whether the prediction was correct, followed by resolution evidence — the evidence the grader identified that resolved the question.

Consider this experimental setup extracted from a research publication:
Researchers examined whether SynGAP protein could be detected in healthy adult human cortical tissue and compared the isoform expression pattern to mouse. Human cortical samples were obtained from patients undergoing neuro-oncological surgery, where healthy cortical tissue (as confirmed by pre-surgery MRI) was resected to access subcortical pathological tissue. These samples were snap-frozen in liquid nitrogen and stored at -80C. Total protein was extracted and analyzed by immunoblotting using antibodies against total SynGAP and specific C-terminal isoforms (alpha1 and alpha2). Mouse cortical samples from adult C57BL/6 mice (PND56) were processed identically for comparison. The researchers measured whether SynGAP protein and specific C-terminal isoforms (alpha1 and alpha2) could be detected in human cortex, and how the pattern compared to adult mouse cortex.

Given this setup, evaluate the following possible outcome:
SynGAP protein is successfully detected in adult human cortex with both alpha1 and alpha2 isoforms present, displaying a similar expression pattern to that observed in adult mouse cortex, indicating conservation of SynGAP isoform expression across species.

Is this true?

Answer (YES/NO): YES